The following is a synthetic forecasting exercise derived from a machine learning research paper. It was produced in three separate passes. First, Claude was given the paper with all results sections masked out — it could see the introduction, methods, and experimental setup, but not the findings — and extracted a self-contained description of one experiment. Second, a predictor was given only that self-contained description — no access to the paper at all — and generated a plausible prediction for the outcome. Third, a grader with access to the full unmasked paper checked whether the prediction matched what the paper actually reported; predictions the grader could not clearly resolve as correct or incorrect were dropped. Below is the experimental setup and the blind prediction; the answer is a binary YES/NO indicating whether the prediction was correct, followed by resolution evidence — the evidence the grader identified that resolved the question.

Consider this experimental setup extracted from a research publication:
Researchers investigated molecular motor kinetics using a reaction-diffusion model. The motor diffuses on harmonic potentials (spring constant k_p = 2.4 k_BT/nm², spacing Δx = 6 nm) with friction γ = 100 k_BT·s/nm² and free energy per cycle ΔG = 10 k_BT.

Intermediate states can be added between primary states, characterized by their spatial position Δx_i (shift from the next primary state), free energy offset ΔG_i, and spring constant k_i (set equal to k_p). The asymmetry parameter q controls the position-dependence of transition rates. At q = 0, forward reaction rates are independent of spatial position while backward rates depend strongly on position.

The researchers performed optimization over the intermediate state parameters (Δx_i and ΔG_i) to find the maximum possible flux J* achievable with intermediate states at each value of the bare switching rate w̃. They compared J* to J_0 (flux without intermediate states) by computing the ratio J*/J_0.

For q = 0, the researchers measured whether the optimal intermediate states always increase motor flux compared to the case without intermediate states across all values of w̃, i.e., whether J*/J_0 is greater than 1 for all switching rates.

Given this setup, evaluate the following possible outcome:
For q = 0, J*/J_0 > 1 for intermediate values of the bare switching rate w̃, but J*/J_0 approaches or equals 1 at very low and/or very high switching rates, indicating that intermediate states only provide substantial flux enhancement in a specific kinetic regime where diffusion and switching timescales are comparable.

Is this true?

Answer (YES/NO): NO